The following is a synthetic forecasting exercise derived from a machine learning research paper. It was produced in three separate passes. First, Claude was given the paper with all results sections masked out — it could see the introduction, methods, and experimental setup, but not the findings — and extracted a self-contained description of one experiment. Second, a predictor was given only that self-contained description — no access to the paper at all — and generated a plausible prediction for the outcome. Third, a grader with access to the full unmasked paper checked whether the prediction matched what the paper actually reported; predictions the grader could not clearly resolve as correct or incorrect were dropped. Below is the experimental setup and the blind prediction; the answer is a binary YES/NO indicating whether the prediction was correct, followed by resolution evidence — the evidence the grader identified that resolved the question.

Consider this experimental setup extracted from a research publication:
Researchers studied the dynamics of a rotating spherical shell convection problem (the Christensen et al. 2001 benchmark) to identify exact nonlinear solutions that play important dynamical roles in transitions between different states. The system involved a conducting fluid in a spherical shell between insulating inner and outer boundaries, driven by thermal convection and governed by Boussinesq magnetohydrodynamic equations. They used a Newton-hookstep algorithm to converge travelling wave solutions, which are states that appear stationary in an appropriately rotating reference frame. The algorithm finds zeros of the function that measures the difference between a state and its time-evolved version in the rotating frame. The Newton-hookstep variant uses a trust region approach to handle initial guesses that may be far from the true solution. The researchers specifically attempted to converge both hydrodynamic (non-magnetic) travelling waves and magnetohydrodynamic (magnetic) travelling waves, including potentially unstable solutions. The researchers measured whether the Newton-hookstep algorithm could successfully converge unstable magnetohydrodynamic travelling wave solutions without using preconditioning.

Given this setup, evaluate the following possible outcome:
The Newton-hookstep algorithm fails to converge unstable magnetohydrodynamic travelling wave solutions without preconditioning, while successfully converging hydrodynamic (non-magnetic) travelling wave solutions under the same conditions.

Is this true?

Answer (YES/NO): NO